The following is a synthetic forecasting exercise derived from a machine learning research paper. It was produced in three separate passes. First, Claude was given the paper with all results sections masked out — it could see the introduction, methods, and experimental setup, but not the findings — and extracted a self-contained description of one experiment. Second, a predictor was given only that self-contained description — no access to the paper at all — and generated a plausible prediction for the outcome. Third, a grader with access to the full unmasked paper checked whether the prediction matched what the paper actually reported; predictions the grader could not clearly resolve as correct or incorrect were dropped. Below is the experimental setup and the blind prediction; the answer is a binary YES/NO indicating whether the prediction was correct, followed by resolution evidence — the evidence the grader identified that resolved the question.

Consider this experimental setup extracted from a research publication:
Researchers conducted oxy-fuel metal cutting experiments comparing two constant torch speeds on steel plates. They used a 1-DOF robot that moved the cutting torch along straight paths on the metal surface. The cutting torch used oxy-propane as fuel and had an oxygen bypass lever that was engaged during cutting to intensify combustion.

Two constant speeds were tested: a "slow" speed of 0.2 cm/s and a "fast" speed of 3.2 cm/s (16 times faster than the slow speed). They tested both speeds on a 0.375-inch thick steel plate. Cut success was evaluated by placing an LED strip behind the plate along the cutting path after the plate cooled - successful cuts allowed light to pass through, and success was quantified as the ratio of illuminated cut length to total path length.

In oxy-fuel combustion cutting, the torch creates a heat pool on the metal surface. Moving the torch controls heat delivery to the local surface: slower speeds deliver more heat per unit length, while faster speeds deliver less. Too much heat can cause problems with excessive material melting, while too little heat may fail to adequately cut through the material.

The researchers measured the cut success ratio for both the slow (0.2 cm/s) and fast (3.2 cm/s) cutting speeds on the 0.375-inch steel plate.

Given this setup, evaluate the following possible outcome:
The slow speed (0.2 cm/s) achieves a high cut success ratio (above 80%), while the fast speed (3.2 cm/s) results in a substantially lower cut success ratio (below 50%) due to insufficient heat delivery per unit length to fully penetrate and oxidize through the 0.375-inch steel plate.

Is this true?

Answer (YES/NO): NO